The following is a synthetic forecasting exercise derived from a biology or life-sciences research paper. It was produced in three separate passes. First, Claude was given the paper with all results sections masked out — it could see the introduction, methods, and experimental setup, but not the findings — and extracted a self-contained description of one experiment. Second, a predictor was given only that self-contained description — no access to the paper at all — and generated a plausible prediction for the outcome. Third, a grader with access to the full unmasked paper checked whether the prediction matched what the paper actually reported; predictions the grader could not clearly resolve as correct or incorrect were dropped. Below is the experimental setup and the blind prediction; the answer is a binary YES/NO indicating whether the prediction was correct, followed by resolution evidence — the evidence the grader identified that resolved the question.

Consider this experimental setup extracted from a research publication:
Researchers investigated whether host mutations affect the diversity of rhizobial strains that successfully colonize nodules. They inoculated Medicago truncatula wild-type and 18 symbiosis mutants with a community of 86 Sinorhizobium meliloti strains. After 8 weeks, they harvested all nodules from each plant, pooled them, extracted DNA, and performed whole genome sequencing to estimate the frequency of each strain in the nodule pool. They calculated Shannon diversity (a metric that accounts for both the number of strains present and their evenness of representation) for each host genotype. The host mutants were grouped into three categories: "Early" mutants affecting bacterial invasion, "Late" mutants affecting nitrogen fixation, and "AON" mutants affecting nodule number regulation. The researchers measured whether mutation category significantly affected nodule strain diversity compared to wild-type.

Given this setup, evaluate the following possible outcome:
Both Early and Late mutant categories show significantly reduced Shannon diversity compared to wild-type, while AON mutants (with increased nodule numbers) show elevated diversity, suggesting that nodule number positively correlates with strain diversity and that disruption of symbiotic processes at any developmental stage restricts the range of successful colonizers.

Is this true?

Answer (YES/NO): NO